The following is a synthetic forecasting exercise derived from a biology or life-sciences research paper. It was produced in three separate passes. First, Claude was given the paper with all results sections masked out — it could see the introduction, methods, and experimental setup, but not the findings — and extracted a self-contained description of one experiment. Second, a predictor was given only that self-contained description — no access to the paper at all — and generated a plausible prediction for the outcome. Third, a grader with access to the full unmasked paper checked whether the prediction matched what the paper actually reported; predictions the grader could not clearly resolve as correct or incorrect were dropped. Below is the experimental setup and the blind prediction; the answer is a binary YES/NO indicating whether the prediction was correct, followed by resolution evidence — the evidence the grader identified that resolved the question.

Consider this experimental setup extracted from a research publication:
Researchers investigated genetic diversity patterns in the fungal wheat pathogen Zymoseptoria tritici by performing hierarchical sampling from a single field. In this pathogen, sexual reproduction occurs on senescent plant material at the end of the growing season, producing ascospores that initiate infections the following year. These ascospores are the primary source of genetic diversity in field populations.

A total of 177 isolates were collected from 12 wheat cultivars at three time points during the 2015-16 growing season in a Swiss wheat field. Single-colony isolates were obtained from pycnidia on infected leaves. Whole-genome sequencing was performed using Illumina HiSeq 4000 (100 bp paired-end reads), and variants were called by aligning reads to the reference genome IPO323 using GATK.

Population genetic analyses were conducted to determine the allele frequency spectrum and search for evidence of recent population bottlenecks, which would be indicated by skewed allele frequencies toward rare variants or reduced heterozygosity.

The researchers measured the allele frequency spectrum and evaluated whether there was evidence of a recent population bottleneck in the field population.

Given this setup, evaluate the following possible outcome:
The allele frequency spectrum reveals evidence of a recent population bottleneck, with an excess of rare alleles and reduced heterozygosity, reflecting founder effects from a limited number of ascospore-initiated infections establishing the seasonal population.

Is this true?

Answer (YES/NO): NO